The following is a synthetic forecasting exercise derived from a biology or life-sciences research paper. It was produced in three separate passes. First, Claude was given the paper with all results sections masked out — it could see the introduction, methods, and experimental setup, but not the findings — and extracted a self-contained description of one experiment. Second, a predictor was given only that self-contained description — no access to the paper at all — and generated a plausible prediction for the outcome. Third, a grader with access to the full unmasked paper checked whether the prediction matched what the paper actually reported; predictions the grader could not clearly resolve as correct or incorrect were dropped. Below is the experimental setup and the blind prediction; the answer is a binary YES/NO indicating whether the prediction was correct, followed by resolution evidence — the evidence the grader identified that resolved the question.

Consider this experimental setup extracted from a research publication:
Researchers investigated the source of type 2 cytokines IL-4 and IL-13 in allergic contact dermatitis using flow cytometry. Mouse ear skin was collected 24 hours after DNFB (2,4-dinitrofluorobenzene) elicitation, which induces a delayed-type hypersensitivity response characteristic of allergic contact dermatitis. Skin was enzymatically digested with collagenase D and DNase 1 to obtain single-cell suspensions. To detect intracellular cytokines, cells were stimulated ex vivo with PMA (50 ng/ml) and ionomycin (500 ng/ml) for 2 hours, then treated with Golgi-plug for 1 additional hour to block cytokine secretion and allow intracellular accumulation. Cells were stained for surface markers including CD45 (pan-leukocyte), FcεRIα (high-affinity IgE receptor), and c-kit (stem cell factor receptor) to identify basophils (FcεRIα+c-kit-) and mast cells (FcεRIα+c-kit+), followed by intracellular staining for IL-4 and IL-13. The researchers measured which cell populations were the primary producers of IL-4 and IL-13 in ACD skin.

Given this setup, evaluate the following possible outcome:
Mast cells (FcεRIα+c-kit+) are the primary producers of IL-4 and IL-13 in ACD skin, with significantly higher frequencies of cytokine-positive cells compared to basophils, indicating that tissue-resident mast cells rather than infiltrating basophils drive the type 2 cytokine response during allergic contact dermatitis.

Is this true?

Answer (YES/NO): NO